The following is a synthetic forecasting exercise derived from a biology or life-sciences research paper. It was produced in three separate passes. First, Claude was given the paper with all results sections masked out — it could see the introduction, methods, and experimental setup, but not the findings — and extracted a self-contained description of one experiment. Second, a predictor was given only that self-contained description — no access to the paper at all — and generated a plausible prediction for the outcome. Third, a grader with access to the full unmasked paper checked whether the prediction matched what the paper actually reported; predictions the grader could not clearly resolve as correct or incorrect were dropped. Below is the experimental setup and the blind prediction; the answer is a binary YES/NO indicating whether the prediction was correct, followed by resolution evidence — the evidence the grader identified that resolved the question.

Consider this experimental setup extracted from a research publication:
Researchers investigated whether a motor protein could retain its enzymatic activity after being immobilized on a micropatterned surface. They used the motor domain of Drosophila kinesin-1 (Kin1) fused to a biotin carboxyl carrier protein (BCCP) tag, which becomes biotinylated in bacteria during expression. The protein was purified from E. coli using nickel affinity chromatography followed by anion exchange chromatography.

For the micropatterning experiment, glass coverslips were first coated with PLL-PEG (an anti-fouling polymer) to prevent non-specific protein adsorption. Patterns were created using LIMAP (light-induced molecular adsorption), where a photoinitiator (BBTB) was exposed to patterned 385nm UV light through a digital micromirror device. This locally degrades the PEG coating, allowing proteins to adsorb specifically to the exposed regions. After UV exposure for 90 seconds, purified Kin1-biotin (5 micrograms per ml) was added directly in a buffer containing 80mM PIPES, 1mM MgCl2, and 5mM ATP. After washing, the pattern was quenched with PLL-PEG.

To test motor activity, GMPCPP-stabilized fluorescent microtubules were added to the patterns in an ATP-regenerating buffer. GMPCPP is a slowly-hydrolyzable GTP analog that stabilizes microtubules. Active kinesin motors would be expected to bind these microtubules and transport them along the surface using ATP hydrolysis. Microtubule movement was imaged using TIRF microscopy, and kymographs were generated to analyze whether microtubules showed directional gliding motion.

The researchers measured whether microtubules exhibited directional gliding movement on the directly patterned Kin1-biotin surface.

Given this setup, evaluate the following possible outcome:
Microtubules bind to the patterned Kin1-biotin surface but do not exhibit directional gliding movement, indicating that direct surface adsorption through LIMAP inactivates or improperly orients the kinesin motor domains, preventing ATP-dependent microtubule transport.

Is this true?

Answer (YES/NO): NO